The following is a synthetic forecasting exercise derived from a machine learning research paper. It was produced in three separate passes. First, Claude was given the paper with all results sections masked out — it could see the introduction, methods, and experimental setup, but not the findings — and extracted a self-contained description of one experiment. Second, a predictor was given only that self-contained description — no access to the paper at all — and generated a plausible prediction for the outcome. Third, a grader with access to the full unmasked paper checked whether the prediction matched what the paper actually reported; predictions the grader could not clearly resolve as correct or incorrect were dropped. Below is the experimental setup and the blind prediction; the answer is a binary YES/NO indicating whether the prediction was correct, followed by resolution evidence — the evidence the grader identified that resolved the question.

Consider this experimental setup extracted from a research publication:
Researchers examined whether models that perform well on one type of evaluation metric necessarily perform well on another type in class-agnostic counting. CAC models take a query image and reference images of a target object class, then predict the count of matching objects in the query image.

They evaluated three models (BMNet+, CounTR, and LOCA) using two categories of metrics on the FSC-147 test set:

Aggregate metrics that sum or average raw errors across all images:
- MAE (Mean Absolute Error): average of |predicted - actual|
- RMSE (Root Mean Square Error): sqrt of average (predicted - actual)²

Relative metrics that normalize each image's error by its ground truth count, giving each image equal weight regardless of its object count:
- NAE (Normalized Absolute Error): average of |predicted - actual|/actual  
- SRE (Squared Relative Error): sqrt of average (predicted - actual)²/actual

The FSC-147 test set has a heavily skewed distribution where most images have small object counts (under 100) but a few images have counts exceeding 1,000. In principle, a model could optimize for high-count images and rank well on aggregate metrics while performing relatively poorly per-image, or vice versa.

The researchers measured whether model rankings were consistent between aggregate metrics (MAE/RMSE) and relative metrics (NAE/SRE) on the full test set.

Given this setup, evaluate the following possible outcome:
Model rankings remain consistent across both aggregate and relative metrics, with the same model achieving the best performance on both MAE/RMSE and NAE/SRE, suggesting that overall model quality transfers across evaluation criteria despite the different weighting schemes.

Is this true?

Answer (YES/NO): NO